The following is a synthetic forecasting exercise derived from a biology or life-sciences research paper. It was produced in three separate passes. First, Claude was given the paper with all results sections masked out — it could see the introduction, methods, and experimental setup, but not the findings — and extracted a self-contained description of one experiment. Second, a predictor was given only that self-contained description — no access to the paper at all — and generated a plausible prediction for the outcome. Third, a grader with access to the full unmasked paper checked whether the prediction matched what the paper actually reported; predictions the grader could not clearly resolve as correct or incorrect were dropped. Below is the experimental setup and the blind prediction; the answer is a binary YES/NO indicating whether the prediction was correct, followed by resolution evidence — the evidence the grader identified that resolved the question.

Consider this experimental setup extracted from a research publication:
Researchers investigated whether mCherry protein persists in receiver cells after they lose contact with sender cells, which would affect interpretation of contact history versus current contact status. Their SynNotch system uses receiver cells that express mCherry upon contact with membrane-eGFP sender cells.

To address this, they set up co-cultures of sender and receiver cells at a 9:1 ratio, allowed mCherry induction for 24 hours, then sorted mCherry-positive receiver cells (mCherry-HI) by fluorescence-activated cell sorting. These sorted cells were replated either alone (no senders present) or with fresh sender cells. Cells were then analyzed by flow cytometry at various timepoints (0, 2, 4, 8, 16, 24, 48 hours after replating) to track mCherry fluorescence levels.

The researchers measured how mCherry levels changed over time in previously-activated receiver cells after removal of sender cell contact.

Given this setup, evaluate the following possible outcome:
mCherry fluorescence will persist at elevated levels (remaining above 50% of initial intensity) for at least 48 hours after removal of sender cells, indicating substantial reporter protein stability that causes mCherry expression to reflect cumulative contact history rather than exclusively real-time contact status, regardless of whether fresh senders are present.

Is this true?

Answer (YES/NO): NO